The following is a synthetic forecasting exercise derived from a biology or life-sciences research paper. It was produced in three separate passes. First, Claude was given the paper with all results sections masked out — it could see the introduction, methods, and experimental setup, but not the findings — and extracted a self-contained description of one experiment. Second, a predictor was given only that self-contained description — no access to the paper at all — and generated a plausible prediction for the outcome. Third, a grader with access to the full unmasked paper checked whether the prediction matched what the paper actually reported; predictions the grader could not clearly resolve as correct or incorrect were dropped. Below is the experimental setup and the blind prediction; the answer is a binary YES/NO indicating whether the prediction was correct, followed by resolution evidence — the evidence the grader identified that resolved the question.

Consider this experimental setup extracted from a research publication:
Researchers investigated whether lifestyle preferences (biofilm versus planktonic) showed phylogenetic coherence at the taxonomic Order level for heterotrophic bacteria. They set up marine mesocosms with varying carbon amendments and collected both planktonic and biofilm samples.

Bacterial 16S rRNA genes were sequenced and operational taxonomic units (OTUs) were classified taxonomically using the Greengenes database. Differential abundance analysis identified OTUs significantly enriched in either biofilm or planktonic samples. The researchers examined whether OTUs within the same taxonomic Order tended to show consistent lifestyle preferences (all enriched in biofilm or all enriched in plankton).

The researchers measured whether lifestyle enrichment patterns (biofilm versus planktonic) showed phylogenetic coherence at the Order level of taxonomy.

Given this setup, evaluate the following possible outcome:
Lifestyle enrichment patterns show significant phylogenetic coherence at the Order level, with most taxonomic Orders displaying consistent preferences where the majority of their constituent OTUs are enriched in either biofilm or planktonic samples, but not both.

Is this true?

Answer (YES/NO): NO